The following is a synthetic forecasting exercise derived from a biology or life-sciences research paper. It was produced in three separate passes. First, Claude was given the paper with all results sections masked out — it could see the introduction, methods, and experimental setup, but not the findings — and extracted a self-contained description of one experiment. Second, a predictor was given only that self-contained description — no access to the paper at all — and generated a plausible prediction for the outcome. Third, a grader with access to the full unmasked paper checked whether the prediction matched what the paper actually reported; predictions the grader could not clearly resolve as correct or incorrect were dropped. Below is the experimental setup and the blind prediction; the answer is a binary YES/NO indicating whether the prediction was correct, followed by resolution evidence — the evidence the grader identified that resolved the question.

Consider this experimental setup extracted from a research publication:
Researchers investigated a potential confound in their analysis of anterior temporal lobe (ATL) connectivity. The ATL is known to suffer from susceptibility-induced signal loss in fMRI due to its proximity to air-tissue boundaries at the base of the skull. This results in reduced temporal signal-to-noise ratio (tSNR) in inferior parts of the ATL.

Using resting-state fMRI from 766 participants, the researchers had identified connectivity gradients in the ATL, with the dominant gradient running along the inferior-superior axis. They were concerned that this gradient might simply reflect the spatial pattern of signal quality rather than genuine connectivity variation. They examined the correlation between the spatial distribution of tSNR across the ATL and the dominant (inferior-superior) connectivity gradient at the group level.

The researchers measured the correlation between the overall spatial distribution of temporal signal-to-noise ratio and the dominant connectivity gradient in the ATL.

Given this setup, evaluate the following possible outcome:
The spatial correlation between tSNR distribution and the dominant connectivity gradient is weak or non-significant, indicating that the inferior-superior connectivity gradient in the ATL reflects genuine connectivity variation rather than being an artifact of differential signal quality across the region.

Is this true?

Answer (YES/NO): NO